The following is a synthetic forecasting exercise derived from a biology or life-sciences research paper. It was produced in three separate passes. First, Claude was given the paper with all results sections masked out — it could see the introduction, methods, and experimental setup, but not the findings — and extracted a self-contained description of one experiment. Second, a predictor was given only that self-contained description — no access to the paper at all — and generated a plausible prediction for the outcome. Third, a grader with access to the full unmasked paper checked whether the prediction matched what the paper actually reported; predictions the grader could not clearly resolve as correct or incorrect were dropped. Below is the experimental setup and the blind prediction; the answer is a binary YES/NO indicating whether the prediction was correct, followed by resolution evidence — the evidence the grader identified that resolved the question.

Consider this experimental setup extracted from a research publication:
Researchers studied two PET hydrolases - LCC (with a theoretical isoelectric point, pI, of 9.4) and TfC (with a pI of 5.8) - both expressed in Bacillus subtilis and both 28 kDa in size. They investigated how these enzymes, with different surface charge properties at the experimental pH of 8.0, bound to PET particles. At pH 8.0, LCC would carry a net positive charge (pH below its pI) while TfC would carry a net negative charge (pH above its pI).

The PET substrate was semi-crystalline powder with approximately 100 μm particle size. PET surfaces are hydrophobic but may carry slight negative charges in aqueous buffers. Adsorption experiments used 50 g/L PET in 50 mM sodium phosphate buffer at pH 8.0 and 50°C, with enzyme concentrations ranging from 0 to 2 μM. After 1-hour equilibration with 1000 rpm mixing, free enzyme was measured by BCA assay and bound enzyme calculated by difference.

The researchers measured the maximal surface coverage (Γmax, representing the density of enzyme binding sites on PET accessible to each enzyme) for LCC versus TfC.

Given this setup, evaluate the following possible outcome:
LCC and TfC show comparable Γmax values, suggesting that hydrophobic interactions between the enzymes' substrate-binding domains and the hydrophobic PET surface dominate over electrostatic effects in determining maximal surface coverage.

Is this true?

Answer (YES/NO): NO